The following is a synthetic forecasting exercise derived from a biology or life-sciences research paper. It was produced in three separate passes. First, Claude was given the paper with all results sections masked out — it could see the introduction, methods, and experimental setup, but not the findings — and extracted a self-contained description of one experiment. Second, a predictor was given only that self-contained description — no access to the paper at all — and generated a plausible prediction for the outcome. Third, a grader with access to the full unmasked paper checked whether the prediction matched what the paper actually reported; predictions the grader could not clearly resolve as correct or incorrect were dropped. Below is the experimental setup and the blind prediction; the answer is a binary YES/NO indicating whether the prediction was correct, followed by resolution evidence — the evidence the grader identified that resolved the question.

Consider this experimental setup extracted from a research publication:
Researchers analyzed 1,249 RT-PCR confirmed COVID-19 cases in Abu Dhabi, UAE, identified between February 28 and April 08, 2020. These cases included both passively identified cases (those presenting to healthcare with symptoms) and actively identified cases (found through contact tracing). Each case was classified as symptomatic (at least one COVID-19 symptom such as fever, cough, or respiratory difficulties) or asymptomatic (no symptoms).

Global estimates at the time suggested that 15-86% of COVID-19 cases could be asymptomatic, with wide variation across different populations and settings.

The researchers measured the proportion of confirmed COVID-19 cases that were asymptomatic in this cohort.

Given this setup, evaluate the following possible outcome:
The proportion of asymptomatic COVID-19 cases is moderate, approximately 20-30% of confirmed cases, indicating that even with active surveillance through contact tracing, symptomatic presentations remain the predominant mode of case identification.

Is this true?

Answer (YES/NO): NO